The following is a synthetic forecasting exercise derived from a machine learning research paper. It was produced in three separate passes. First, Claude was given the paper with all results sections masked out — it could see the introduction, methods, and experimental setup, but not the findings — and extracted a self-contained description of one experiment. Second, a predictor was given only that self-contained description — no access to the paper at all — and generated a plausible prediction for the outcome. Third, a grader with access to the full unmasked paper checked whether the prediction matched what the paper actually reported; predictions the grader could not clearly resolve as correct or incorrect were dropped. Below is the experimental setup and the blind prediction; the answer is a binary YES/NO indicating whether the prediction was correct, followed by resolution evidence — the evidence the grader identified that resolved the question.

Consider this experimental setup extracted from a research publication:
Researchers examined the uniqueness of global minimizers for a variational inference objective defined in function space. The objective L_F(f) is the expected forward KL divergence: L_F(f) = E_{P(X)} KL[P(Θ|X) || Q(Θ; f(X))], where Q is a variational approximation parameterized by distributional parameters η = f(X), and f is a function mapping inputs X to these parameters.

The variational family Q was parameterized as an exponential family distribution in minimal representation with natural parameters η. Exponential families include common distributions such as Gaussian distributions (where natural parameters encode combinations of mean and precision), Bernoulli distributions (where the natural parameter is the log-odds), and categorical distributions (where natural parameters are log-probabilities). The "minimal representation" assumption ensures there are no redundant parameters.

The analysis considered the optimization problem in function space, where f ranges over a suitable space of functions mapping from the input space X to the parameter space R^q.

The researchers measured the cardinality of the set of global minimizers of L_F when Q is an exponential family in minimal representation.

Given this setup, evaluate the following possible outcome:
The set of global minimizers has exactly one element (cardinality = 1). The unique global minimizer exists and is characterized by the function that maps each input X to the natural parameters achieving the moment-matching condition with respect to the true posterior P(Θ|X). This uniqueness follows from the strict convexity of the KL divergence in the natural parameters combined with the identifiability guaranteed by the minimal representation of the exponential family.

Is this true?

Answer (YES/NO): NO